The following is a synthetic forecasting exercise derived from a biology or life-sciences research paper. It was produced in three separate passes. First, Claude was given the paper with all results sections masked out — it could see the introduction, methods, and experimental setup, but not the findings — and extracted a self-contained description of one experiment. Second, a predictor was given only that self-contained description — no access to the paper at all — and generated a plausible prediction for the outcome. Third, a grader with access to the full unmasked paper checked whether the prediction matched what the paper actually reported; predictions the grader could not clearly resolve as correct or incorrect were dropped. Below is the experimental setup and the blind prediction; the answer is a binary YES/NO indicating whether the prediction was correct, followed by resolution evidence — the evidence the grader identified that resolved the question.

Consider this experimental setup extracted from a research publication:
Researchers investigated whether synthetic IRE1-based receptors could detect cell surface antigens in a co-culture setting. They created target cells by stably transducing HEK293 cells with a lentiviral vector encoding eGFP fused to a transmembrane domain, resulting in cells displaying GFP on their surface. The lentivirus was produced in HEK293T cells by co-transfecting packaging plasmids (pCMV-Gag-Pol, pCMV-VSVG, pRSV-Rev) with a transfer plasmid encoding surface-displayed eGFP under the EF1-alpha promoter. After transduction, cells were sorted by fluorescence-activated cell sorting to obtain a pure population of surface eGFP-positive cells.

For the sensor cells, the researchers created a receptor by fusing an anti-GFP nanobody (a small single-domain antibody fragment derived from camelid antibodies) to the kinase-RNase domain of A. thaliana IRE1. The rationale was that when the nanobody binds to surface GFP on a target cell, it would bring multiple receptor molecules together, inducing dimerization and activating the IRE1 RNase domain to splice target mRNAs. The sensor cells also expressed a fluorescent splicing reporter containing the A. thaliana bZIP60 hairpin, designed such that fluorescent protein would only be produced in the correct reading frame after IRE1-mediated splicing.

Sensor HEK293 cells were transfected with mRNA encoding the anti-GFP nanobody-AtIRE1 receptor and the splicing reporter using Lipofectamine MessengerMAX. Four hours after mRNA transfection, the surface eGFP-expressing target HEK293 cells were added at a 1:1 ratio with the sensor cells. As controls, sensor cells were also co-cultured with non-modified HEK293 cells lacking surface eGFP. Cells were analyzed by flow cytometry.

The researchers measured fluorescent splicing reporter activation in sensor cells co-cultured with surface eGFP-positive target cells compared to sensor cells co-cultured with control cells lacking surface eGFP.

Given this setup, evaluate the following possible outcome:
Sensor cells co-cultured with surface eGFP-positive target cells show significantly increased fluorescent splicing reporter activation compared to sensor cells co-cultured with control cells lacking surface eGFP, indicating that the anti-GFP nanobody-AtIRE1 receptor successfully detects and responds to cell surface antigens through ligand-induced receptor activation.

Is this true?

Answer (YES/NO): YES